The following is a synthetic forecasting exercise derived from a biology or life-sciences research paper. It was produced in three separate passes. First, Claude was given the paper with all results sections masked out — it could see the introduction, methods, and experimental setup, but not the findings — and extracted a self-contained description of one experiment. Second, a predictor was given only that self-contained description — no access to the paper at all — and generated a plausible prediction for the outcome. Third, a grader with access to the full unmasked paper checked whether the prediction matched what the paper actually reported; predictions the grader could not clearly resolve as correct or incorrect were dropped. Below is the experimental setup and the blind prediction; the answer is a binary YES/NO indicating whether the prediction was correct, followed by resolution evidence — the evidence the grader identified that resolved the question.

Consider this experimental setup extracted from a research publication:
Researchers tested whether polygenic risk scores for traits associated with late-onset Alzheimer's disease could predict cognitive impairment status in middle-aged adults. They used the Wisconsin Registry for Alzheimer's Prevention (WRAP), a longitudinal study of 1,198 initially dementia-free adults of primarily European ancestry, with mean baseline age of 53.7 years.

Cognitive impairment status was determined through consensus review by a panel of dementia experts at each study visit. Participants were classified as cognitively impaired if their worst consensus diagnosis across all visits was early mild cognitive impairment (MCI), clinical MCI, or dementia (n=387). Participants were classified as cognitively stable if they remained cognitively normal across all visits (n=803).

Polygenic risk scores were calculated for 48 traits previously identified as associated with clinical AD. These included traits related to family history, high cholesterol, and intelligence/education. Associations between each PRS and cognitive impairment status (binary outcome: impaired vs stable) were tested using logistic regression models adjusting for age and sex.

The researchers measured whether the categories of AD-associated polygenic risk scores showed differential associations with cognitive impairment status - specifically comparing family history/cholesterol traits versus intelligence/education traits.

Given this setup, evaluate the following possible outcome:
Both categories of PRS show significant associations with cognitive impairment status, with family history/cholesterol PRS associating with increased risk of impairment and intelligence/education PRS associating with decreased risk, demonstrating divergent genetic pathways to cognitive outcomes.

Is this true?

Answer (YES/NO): NO